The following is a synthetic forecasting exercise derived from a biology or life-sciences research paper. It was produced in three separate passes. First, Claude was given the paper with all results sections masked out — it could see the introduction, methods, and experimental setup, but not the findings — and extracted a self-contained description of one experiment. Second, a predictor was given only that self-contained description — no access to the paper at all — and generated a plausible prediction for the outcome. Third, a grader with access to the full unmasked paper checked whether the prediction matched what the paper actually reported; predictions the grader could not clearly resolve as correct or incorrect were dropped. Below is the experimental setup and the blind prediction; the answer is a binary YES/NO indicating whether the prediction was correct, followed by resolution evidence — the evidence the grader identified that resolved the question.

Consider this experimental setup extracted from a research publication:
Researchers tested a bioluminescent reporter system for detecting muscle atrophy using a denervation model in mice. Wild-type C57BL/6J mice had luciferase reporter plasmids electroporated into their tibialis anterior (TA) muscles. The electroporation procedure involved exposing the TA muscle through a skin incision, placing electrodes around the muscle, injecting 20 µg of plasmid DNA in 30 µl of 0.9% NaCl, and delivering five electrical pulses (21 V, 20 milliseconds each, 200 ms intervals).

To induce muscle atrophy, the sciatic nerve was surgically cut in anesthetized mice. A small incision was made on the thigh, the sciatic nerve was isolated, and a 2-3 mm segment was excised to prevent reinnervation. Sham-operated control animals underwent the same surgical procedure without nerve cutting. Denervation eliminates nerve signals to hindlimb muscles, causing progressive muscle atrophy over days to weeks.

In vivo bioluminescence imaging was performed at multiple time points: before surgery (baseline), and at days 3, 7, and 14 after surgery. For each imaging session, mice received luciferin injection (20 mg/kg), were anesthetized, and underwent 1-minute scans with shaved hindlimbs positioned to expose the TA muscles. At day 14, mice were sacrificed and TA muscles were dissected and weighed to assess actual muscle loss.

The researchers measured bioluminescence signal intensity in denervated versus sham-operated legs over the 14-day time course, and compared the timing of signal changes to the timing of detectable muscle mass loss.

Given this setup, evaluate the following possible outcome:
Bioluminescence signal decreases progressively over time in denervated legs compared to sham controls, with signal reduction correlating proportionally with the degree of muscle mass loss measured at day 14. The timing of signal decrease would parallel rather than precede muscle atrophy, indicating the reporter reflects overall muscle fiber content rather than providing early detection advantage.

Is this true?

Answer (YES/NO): NO